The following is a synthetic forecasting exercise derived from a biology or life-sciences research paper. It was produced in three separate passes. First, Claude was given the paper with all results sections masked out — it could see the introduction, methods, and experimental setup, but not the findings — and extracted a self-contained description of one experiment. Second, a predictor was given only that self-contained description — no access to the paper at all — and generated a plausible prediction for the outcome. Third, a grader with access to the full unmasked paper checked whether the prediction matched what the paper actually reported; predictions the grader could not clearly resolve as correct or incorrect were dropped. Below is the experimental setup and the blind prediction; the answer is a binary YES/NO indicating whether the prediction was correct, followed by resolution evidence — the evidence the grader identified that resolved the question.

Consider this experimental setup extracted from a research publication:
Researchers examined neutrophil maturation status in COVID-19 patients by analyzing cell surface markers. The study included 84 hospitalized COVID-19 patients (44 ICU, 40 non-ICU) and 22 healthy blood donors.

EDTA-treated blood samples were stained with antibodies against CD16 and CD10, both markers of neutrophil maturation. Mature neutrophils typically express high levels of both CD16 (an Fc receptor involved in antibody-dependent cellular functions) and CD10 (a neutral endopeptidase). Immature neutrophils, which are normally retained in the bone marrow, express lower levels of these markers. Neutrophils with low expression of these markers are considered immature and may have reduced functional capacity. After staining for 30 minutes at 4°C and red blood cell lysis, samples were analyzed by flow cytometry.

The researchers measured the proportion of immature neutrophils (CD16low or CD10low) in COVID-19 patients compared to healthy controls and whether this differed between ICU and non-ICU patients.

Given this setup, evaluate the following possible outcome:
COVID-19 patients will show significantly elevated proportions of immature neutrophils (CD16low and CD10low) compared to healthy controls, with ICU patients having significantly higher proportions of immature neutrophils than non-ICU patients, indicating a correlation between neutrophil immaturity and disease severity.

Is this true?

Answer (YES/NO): NO